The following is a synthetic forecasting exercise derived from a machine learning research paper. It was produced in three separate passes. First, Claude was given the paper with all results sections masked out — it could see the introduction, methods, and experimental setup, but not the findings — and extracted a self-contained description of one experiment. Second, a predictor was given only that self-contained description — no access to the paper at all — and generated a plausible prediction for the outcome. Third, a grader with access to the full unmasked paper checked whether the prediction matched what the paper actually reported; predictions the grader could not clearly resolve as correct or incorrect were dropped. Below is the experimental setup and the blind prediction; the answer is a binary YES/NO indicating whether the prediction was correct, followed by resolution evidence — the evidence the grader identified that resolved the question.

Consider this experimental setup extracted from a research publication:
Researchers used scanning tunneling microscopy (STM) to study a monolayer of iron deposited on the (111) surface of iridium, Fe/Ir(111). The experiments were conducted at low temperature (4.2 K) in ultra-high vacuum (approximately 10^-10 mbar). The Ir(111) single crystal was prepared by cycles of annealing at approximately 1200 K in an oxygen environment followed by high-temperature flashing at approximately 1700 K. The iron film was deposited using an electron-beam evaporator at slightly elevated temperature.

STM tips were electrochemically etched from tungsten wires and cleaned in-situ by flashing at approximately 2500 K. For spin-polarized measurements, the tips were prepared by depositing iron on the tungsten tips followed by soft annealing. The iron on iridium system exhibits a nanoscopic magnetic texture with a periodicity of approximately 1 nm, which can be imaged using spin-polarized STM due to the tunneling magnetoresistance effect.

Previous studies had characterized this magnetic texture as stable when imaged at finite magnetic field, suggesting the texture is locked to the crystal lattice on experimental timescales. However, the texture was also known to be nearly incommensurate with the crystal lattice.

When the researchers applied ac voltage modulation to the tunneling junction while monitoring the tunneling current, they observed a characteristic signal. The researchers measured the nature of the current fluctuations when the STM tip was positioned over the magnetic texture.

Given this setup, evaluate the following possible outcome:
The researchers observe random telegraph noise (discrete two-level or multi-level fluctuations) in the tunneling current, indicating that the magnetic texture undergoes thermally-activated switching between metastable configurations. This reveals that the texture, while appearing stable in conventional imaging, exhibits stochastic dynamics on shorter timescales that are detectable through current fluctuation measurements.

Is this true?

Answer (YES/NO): NO